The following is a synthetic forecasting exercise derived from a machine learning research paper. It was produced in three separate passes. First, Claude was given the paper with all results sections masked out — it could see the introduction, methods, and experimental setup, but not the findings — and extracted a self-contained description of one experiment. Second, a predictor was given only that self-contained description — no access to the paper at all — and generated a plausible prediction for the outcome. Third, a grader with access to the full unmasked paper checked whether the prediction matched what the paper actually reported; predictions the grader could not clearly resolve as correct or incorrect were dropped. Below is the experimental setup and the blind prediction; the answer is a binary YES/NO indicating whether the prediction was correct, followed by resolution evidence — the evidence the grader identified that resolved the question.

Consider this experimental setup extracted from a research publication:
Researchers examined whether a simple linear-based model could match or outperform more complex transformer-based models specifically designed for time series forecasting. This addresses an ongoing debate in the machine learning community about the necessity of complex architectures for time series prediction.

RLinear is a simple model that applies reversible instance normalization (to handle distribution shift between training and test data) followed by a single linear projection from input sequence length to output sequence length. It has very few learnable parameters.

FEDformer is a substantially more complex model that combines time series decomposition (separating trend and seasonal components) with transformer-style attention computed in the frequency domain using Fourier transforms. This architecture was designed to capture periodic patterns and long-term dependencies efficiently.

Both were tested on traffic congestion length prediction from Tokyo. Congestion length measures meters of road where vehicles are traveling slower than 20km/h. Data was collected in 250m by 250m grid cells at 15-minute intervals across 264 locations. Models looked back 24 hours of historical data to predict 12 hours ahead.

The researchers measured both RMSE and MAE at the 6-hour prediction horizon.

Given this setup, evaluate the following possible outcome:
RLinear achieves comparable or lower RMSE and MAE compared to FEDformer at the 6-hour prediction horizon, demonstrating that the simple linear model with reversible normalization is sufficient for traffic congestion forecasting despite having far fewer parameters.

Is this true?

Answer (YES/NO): YES